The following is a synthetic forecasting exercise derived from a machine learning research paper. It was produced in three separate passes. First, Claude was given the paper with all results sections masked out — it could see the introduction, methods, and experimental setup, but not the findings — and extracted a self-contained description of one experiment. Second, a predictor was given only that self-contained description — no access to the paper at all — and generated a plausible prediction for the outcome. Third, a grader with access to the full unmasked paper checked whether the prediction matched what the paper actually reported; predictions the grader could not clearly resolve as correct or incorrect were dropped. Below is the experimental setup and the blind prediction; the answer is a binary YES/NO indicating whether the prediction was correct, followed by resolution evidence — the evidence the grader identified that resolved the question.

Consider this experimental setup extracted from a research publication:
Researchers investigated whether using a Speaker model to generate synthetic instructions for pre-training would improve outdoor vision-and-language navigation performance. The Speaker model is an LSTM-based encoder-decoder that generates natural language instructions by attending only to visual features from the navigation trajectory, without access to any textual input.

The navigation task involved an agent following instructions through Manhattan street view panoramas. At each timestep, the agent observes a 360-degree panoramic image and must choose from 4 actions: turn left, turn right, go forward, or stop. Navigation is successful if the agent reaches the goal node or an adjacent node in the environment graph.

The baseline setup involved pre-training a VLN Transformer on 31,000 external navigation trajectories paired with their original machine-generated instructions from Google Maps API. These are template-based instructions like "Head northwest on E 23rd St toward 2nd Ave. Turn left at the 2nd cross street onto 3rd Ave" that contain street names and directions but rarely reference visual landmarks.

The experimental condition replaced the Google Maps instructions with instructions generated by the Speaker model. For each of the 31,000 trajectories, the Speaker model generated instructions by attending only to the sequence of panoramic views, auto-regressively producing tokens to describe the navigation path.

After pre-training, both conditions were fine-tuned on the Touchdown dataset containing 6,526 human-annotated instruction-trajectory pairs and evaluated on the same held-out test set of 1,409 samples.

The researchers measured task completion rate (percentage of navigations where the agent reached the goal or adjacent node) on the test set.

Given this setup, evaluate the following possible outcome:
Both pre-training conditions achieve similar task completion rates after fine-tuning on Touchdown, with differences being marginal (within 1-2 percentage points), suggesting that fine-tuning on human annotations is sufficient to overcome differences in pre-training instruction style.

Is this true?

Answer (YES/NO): NO